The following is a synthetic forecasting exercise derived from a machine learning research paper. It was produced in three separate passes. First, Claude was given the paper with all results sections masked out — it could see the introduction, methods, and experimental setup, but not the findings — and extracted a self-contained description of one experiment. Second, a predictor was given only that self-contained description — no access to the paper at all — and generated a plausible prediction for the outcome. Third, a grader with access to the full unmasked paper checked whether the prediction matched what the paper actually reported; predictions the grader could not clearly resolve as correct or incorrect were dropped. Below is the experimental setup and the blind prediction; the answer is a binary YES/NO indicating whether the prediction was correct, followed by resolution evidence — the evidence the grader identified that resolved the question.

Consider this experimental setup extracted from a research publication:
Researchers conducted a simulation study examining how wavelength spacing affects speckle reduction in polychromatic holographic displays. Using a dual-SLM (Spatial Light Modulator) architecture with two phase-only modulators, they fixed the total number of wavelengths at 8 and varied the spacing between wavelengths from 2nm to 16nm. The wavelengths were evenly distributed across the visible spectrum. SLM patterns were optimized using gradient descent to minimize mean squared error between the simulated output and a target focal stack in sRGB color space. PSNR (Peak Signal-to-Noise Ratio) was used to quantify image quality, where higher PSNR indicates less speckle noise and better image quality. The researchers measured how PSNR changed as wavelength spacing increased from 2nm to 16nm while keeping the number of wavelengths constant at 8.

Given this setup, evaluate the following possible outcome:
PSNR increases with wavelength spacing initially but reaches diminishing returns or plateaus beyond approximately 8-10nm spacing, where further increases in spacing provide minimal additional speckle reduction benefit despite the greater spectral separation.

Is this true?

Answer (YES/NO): NO